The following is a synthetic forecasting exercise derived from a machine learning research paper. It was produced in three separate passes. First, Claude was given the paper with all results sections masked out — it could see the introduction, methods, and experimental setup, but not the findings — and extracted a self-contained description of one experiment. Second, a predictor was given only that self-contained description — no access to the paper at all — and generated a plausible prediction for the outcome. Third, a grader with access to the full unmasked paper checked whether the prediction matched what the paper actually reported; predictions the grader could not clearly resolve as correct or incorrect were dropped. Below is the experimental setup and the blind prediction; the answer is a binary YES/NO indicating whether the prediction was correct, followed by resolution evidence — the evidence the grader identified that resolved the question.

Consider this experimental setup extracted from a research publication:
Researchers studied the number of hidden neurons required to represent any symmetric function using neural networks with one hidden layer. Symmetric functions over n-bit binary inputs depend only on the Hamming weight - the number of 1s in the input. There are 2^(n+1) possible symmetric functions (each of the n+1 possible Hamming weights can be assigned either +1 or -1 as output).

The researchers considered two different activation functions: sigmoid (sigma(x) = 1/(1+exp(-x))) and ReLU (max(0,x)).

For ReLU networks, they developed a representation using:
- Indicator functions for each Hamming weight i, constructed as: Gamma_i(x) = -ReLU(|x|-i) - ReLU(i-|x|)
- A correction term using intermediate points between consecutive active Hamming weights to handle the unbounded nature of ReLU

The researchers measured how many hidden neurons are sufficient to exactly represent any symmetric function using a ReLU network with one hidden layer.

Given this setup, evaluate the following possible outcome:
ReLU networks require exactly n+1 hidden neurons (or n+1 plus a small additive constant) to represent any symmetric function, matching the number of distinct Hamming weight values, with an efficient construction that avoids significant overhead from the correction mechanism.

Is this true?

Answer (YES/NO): NO